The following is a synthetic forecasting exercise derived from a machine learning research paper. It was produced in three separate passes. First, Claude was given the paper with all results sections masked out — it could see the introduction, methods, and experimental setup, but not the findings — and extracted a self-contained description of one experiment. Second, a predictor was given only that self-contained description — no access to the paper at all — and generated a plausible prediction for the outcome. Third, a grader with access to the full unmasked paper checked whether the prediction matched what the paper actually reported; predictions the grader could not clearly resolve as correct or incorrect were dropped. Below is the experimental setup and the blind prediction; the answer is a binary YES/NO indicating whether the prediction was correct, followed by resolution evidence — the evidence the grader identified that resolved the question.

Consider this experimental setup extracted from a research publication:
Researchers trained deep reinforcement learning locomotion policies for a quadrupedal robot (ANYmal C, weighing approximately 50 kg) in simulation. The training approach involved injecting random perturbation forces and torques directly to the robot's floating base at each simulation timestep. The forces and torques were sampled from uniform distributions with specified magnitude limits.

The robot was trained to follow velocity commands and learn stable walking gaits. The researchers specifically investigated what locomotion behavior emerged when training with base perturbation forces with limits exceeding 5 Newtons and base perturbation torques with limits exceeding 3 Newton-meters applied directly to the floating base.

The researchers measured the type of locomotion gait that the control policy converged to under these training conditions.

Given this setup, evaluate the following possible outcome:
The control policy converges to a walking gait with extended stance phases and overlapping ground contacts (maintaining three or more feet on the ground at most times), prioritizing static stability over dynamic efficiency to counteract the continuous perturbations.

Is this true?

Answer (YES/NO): NO